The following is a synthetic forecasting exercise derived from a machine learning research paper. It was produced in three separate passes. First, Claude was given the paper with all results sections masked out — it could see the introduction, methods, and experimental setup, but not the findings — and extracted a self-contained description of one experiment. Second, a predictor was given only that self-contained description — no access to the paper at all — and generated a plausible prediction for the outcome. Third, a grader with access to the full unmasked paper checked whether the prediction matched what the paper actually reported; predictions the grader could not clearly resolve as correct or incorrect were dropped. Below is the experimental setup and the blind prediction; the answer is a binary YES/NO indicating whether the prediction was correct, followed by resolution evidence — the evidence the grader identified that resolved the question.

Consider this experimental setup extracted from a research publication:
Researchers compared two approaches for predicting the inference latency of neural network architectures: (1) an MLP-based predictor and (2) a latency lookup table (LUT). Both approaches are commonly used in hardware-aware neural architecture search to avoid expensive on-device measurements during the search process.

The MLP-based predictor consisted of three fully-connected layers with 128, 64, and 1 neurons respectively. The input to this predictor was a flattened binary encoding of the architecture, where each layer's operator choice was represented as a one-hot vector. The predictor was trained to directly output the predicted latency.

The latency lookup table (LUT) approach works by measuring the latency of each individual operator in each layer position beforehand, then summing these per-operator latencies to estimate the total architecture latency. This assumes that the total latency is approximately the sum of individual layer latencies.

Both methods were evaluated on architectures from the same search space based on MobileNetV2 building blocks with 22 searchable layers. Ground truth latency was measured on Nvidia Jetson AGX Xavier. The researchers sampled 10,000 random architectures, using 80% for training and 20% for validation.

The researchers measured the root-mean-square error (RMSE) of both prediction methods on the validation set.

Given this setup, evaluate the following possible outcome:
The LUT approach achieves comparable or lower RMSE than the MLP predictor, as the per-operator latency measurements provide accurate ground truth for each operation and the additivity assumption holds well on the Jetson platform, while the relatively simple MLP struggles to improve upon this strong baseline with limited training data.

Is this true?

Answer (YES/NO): NO